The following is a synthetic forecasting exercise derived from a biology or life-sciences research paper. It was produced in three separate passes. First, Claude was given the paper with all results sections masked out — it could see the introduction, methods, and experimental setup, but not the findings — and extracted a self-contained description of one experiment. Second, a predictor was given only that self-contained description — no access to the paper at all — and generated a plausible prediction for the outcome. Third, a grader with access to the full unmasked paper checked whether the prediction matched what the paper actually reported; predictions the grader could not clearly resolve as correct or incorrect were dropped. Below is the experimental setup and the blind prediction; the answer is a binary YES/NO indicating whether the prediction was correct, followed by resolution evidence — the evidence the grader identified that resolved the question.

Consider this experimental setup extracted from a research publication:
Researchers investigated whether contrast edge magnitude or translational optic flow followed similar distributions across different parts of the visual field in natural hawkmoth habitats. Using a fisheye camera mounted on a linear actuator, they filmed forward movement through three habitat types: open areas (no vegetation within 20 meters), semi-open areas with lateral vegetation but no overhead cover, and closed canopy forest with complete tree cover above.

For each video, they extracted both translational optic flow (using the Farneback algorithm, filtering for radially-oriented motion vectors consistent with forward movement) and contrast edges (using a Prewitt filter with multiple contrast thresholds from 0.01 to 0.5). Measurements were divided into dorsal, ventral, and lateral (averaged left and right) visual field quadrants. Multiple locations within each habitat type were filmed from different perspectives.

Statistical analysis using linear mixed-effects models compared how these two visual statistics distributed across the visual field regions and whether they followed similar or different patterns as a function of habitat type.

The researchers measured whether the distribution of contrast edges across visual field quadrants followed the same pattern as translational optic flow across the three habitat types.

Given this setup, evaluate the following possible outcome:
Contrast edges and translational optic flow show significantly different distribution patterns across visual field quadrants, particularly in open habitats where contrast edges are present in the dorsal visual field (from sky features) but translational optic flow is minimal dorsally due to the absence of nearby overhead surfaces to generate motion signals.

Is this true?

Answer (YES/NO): YES